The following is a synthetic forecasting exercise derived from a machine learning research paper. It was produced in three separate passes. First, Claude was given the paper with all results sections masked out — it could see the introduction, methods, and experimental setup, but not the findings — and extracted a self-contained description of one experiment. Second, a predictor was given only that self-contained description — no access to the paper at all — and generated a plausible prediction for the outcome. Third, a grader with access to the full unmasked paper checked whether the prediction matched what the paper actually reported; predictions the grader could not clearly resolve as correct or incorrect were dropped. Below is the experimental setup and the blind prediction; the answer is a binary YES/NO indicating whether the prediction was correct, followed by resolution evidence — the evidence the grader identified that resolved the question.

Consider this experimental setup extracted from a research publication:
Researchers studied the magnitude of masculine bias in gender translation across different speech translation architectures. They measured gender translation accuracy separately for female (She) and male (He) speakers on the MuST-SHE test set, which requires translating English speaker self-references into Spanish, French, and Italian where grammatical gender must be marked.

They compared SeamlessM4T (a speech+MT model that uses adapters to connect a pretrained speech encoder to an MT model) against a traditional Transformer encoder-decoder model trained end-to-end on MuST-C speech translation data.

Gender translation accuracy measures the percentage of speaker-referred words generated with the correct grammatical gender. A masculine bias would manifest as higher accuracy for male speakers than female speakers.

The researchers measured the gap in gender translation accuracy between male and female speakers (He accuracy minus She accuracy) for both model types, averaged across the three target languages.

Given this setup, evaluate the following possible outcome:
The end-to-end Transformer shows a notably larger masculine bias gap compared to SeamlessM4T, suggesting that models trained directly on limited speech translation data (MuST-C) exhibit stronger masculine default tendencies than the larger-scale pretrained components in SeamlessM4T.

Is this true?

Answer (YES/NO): NO